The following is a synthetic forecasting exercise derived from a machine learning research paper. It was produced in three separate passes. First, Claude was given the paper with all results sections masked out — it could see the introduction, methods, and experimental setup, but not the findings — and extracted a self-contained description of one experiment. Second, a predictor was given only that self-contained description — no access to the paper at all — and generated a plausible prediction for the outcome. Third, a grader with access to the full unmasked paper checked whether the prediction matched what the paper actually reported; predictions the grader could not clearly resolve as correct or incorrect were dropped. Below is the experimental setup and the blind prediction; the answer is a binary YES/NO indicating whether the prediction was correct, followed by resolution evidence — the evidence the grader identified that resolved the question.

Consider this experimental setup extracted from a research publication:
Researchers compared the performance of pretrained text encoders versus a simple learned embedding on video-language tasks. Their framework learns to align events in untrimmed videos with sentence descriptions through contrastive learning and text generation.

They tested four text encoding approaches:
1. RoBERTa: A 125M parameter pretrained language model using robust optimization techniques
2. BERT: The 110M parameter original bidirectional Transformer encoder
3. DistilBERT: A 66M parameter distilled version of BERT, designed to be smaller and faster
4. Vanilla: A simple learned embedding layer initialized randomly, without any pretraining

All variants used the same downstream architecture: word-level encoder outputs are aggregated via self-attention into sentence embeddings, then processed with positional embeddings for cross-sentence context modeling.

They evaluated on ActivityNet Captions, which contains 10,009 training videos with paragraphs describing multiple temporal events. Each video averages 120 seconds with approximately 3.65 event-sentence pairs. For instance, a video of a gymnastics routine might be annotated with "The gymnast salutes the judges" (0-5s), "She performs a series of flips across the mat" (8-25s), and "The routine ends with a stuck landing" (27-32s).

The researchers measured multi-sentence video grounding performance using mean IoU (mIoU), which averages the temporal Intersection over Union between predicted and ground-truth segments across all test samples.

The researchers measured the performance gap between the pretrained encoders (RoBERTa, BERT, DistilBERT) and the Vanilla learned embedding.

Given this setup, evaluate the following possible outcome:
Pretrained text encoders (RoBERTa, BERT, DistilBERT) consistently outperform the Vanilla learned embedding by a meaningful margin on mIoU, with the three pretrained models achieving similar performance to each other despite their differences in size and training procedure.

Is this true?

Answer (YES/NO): NO